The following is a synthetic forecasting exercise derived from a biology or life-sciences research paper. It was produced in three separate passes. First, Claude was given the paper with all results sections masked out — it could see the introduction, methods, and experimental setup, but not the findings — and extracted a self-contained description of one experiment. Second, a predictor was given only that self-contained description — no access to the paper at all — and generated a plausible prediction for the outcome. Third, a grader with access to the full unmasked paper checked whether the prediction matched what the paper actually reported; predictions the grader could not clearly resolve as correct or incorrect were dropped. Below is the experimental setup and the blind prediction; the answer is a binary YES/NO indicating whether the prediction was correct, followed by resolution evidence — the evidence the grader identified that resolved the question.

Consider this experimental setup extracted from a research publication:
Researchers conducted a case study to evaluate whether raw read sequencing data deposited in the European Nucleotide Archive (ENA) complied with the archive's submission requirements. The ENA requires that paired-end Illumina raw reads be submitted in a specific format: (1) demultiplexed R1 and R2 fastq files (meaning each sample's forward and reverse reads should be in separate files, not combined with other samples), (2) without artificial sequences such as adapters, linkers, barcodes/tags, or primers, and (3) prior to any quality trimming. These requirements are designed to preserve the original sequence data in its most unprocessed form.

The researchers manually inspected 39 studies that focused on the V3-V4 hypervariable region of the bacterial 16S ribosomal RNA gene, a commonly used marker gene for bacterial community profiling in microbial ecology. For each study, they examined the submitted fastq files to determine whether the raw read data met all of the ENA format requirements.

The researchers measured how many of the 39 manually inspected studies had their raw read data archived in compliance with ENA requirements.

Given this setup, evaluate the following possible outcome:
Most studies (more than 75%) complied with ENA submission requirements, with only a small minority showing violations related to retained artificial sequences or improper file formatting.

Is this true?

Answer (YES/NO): NO